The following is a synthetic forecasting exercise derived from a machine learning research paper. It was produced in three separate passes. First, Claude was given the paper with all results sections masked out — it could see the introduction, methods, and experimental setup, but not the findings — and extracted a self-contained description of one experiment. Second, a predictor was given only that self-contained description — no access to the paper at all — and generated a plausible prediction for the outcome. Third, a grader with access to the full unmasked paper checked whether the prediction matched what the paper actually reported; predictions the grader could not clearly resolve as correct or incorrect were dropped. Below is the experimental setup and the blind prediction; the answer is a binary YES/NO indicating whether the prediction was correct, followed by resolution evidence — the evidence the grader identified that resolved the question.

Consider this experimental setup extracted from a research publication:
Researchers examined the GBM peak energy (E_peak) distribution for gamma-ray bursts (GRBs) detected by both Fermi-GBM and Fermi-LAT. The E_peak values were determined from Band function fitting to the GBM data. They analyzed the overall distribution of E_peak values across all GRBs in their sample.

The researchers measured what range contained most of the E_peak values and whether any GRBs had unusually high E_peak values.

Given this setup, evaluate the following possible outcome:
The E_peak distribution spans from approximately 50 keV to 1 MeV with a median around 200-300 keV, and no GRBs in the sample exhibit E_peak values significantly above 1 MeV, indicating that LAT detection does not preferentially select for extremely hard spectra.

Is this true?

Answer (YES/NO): NO